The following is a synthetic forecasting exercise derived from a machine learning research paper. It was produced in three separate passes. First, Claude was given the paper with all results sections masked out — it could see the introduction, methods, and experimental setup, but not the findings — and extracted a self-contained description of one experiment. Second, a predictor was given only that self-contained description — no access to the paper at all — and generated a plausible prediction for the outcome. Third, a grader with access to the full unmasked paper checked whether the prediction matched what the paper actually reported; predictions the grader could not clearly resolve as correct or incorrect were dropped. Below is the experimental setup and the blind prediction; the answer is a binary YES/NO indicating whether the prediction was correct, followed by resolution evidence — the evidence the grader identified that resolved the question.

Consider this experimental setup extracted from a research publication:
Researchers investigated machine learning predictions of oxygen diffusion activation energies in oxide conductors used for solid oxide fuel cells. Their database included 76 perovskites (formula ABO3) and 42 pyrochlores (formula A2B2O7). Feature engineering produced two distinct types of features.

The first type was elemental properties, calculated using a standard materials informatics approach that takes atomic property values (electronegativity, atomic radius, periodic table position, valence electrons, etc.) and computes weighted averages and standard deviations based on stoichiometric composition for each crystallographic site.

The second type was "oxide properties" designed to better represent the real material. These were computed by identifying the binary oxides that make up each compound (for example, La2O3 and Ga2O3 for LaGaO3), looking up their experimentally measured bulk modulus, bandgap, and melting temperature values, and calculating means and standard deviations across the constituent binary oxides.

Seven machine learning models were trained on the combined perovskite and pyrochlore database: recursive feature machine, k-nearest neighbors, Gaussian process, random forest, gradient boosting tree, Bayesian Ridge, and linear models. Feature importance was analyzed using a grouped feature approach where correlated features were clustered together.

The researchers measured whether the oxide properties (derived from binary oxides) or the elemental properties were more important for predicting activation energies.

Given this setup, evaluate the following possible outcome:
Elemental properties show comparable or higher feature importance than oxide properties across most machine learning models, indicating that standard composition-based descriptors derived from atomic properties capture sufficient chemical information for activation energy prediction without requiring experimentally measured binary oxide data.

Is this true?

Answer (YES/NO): YES